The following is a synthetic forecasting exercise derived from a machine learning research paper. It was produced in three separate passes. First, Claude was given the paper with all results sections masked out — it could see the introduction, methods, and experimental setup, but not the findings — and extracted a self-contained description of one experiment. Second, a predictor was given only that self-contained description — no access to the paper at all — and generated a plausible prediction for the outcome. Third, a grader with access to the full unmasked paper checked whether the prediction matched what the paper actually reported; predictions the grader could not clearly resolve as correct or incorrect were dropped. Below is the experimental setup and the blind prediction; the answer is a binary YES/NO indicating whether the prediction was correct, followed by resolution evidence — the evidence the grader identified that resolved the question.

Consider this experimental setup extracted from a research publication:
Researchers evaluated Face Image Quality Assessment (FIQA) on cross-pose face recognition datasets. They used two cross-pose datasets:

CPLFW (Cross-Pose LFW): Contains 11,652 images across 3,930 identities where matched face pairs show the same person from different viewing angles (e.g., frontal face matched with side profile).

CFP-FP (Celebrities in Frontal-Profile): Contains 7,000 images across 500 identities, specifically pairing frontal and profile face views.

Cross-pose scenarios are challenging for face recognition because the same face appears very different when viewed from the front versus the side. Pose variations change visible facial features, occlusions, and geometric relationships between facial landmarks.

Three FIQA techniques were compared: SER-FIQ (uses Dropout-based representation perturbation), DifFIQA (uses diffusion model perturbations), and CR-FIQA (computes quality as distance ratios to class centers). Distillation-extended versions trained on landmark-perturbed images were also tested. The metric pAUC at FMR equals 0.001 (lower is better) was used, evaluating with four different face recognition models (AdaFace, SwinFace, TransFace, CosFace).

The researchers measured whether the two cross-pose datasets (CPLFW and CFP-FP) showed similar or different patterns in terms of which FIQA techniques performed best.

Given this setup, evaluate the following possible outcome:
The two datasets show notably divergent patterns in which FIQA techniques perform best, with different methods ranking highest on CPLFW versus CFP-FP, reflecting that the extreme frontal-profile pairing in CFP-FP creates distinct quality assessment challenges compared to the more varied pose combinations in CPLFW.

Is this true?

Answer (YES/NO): NO